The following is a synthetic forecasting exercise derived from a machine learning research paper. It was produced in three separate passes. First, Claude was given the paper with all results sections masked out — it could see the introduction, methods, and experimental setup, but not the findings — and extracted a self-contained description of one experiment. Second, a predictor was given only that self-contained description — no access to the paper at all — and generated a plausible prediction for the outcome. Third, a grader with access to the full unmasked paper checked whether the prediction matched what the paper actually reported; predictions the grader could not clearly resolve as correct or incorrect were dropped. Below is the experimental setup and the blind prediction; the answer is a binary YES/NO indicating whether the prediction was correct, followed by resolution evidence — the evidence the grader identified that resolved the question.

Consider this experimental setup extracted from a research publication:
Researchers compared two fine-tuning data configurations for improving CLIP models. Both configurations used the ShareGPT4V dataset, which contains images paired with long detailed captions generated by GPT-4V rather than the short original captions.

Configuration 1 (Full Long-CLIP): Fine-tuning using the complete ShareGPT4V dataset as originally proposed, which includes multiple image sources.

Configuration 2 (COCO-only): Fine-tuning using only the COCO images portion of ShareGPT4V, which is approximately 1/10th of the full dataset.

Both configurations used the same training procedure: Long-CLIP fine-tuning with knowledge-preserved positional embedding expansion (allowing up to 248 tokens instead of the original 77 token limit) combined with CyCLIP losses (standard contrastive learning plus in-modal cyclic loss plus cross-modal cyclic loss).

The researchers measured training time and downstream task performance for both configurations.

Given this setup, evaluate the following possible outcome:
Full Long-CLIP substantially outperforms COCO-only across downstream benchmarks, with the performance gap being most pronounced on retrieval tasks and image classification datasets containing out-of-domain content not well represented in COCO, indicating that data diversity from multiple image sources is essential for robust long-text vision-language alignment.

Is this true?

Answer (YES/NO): NO